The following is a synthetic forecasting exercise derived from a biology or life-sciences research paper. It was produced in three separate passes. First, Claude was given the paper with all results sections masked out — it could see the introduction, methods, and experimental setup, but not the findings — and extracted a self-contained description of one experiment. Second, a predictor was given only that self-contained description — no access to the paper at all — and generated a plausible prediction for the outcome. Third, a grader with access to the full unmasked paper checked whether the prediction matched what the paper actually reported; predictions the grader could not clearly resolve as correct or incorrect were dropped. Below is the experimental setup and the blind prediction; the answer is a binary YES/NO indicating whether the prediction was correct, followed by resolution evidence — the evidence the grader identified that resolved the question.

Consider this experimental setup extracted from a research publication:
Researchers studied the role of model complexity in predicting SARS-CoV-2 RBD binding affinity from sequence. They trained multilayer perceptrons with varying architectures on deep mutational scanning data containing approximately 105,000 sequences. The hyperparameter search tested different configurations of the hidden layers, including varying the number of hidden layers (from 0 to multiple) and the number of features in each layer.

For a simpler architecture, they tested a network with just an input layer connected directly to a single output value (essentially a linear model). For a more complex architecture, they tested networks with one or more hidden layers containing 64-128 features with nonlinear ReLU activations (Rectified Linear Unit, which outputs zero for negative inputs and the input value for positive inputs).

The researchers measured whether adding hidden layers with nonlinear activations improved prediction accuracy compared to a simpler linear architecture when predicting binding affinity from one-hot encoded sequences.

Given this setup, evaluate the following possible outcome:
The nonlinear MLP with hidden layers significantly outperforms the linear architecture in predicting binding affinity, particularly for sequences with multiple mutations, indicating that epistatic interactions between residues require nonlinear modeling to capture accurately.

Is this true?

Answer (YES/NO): YES